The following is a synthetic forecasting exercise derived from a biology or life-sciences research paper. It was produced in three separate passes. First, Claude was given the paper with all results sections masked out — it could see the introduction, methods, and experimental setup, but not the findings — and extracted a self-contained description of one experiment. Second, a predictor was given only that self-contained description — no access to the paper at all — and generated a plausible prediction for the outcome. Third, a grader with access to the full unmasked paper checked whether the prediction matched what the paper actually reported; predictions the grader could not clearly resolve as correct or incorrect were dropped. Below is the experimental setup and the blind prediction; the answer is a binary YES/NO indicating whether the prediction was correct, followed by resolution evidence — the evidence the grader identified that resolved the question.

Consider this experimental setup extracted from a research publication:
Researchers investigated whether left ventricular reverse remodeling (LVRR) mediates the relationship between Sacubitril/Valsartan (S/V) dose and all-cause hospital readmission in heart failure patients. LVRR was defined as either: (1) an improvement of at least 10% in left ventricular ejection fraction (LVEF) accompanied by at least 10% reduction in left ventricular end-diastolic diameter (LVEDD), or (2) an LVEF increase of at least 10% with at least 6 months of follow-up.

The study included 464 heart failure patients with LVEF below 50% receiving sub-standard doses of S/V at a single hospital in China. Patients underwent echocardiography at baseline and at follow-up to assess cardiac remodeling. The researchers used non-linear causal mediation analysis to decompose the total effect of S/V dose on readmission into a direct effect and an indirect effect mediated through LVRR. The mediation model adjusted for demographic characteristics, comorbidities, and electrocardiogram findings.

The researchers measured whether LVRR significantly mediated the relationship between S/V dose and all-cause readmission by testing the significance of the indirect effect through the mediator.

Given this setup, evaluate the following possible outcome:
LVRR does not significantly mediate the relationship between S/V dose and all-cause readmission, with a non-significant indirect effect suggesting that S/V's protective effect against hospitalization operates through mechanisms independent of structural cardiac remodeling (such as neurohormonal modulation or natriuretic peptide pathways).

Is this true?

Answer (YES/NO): NO